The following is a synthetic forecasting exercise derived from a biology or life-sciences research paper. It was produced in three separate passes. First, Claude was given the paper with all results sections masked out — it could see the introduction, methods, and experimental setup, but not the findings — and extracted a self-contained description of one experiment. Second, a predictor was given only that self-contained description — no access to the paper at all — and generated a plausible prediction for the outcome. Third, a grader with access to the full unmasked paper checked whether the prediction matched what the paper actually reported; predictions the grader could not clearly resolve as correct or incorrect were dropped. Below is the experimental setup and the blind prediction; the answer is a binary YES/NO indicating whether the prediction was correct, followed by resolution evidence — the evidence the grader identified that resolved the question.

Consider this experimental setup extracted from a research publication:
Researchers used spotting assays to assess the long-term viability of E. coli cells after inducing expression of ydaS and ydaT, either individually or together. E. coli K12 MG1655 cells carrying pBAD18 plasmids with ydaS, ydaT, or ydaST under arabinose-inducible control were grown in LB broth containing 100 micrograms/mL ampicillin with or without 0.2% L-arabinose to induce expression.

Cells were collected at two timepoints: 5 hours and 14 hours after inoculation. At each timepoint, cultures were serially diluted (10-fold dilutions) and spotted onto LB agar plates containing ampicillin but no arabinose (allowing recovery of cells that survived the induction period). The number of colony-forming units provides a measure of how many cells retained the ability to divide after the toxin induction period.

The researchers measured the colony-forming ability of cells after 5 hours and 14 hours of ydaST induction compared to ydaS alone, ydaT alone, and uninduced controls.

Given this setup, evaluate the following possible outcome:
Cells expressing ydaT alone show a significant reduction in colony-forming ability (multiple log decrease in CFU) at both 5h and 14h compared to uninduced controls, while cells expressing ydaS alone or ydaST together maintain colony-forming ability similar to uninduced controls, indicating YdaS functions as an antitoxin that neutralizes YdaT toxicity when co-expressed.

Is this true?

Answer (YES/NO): NO